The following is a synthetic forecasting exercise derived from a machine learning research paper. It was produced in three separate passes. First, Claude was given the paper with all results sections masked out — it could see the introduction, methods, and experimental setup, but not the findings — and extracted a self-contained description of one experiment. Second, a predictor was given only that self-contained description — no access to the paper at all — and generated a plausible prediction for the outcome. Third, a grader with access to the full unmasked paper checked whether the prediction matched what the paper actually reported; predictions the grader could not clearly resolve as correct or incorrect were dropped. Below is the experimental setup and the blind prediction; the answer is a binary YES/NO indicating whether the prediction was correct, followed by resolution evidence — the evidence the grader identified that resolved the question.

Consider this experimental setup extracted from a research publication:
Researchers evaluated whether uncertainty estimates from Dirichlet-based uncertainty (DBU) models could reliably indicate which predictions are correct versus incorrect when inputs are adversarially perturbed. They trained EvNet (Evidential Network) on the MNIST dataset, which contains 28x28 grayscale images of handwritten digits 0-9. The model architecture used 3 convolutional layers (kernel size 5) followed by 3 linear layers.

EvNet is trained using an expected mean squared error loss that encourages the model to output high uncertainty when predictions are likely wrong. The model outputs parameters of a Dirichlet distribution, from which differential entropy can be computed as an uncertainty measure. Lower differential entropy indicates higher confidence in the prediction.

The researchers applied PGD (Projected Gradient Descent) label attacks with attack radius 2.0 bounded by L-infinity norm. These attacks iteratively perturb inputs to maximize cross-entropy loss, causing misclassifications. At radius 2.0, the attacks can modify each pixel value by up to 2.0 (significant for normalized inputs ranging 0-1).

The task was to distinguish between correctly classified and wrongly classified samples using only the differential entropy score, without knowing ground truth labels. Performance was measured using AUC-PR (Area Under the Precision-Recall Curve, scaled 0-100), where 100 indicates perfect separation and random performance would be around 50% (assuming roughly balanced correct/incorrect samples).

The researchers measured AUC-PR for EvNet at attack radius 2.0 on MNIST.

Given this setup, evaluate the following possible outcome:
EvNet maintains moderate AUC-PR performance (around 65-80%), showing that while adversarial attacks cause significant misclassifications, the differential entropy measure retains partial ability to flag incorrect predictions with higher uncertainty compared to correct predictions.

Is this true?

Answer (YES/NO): NO